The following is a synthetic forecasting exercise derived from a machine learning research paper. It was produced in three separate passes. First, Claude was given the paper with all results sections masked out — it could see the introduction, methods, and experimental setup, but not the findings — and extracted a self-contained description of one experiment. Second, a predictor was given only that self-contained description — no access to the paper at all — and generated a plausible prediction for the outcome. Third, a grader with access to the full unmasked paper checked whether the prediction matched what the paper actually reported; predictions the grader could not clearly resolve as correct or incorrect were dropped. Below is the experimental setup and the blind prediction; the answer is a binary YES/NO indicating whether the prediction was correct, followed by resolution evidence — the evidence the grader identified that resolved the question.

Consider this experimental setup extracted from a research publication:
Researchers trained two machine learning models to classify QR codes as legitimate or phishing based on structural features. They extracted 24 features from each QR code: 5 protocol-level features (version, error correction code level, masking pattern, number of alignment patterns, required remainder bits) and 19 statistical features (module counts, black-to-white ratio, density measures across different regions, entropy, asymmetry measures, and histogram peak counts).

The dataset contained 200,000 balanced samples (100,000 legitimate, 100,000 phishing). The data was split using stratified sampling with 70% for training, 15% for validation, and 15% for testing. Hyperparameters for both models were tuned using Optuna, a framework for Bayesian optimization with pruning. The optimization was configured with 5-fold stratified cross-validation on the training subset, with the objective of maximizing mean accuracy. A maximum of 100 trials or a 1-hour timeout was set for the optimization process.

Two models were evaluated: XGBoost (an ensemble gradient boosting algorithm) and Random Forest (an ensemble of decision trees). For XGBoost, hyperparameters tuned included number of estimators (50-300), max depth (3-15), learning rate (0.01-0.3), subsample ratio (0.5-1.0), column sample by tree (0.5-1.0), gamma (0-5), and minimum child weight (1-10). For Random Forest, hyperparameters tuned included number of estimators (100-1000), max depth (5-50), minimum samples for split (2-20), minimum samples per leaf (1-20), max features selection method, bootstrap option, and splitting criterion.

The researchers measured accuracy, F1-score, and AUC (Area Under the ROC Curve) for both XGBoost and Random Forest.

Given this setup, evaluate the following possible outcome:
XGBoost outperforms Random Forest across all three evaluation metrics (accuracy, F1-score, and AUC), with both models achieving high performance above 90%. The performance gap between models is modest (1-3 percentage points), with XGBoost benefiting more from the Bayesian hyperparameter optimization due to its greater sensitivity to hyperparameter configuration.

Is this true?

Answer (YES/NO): NO